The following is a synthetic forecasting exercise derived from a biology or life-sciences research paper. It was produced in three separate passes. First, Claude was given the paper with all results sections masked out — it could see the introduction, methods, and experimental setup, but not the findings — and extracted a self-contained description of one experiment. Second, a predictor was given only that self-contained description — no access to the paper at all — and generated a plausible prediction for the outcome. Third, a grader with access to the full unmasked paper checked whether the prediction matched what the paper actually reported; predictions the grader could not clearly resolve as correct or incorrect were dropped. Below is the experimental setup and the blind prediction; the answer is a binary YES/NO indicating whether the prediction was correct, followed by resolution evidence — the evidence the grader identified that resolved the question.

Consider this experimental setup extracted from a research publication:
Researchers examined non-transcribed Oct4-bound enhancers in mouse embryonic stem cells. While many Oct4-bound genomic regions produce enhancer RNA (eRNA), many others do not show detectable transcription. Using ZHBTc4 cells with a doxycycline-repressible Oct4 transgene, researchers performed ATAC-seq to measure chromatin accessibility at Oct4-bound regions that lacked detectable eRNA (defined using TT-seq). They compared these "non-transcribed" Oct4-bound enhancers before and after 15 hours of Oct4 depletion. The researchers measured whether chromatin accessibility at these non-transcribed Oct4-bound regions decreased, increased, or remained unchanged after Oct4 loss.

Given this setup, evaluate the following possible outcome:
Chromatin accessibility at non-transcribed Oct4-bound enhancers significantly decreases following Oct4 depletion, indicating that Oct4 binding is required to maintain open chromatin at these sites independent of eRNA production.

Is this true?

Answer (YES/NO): NO